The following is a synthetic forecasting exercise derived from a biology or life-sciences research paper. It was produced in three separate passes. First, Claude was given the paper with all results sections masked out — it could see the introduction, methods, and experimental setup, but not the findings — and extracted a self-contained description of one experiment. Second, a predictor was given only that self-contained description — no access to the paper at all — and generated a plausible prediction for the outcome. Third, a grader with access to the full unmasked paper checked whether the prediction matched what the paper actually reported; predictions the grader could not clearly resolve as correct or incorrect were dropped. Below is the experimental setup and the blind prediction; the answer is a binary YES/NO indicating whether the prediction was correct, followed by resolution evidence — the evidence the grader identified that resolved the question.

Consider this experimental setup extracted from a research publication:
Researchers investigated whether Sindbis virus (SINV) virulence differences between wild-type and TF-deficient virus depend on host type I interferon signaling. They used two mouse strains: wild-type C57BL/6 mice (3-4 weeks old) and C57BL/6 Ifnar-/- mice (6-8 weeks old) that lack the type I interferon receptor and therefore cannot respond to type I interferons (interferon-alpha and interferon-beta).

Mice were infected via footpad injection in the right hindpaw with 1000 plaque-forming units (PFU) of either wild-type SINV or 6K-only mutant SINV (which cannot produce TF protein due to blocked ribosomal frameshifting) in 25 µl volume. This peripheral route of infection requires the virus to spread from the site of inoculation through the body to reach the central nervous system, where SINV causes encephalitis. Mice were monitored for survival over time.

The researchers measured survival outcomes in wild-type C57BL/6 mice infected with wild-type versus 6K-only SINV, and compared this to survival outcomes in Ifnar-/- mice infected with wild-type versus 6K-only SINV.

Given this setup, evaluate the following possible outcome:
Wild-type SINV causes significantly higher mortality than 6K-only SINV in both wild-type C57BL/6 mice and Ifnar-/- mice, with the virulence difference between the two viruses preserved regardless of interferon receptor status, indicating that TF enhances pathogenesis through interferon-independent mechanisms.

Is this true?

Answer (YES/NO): NO